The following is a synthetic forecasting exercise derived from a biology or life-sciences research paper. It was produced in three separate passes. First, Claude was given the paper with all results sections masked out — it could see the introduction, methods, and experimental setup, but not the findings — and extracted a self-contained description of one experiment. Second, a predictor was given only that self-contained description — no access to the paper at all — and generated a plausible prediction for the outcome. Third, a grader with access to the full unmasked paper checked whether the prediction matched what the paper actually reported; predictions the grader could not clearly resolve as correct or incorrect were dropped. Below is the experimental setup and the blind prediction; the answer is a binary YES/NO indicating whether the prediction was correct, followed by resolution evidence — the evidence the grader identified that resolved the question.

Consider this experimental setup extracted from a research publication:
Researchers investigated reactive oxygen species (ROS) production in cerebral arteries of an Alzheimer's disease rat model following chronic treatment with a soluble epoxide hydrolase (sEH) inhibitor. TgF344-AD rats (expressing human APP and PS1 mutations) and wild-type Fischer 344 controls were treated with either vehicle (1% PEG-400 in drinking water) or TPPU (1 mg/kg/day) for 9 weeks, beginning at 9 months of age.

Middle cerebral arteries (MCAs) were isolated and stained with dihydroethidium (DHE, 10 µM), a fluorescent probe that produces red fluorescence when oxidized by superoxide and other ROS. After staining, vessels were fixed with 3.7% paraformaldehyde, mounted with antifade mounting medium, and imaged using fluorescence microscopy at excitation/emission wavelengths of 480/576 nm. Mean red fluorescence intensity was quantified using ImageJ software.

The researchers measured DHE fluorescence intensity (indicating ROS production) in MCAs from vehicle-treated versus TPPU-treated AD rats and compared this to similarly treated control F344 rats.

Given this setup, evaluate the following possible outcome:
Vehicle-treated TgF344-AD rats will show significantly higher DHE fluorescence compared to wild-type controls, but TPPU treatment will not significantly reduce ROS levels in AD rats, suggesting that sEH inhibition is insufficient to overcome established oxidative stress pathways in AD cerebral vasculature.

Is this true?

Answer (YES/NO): NO